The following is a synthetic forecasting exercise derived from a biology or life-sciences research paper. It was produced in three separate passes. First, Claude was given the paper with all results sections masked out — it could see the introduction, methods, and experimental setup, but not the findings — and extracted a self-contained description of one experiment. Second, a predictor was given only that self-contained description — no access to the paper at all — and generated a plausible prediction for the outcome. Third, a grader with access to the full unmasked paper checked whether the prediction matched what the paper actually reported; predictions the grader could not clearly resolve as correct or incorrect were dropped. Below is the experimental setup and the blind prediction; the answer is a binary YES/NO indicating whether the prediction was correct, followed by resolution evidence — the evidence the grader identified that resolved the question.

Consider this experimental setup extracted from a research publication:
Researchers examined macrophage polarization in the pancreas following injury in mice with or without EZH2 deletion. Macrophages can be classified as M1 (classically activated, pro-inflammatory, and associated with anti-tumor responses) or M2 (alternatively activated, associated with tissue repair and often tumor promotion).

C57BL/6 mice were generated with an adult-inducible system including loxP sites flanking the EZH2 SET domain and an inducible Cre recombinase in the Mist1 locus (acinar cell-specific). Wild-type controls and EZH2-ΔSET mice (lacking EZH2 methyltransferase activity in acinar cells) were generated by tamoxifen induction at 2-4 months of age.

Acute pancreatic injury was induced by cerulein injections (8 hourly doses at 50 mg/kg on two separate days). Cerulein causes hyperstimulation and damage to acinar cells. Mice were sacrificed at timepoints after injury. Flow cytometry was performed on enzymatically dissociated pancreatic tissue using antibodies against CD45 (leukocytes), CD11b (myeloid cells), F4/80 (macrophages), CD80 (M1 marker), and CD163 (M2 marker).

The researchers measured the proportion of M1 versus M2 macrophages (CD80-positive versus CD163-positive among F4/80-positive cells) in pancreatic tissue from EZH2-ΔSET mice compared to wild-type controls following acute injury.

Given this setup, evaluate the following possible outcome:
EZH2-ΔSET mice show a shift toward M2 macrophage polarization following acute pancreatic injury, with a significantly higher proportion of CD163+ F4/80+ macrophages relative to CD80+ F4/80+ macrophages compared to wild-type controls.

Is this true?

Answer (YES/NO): NO